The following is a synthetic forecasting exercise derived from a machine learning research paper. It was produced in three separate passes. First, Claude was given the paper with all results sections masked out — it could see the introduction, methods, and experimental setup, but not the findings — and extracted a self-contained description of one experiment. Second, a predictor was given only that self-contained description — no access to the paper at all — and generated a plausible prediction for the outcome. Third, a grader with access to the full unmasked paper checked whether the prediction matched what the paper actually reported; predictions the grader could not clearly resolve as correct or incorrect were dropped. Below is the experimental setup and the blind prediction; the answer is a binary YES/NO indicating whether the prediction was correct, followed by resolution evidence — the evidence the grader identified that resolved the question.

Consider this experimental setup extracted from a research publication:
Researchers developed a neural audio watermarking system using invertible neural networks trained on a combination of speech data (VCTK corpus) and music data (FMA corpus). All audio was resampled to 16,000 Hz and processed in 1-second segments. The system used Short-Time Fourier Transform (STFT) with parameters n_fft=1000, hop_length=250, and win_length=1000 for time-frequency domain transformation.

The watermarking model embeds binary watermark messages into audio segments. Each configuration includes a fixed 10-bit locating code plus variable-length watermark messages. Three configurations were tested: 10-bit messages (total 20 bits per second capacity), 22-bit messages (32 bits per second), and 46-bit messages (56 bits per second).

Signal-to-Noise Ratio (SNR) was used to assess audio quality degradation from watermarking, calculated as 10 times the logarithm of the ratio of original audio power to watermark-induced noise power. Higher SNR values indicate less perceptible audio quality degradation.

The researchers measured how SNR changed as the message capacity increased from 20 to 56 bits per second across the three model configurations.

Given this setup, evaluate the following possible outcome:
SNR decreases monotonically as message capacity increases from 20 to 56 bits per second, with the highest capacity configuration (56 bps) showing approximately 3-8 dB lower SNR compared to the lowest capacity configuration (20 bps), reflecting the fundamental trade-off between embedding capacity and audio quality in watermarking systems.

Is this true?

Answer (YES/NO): YES